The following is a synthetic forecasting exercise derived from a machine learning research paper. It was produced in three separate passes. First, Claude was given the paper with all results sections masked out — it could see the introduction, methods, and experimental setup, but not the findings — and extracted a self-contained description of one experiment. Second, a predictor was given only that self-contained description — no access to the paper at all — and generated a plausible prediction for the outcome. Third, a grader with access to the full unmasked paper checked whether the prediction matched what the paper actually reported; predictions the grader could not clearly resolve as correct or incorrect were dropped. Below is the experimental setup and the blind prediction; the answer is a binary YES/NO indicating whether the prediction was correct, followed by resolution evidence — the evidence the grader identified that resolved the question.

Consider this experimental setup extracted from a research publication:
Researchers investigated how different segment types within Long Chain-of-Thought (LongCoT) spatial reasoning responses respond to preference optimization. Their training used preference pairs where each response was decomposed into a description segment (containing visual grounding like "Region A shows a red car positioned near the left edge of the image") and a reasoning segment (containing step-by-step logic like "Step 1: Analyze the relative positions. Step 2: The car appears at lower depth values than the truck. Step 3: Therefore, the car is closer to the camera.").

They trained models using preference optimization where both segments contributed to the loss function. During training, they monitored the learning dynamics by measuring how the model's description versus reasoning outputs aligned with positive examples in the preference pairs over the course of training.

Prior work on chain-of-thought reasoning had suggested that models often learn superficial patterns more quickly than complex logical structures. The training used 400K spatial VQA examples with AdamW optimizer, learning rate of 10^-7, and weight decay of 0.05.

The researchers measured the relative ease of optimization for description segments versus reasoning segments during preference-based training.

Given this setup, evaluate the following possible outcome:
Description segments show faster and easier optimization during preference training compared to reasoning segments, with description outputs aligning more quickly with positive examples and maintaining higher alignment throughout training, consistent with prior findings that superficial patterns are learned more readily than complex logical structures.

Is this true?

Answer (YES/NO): YES